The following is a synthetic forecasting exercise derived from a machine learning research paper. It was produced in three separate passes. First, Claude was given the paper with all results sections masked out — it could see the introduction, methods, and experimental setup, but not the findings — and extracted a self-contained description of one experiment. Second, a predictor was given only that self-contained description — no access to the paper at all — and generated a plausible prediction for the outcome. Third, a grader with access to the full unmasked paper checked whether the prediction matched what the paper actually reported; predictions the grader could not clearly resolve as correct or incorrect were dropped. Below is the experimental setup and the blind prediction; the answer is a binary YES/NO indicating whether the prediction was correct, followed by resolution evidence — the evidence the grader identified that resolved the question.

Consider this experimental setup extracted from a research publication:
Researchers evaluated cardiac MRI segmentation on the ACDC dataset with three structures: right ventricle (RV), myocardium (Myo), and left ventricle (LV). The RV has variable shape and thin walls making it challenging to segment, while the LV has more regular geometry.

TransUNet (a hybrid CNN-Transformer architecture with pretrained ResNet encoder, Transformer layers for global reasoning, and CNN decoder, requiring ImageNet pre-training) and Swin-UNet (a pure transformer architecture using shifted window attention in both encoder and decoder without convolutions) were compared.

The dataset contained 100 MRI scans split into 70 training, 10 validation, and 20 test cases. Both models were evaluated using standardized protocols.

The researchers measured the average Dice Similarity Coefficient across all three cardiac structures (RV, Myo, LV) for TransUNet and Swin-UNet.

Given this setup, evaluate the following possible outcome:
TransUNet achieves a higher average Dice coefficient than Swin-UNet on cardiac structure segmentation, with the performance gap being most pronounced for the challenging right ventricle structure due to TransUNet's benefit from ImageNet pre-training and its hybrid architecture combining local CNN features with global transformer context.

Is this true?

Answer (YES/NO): NO